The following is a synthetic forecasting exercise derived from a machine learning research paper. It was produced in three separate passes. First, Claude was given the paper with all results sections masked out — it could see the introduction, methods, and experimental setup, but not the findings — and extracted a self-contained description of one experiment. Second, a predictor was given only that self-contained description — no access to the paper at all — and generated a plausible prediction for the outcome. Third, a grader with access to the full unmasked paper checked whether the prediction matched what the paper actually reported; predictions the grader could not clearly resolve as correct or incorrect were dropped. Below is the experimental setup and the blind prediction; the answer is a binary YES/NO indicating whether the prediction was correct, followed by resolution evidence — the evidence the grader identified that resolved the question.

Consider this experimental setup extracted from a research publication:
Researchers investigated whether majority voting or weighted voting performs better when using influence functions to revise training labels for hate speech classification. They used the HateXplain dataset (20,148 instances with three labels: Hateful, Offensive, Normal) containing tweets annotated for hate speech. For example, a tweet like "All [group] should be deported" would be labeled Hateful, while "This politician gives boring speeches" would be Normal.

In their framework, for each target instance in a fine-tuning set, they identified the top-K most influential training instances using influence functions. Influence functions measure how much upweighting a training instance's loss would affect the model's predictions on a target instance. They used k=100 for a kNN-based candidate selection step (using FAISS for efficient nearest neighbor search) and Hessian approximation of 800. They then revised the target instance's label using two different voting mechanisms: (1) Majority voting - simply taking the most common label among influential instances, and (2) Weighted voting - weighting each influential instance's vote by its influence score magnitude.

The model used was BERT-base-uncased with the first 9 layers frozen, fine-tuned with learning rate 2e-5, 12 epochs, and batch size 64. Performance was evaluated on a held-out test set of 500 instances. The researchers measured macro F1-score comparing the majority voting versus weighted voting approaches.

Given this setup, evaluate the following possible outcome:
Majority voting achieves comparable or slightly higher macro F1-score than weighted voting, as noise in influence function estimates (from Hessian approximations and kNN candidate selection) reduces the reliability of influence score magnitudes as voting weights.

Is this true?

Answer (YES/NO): NO